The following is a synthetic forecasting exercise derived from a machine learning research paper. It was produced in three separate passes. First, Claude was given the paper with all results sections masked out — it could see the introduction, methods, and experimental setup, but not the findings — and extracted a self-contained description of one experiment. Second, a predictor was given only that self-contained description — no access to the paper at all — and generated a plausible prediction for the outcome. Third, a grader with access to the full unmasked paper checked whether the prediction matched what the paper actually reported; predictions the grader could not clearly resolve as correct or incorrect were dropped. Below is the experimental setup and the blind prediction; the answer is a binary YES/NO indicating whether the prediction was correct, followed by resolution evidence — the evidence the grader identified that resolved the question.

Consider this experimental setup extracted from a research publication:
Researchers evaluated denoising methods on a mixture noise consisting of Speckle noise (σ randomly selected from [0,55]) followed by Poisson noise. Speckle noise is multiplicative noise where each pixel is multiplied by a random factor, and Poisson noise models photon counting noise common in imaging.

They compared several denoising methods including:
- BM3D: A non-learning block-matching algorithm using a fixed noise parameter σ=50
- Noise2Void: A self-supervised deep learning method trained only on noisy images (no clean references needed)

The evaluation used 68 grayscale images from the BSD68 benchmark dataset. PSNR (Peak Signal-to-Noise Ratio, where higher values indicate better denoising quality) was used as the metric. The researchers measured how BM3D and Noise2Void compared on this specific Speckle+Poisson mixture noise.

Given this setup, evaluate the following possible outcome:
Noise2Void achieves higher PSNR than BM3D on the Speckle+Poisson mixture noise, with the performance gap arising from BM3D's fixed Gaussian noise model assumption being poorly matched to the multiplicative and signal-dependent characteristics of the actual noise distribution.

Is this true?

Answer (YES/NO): YES